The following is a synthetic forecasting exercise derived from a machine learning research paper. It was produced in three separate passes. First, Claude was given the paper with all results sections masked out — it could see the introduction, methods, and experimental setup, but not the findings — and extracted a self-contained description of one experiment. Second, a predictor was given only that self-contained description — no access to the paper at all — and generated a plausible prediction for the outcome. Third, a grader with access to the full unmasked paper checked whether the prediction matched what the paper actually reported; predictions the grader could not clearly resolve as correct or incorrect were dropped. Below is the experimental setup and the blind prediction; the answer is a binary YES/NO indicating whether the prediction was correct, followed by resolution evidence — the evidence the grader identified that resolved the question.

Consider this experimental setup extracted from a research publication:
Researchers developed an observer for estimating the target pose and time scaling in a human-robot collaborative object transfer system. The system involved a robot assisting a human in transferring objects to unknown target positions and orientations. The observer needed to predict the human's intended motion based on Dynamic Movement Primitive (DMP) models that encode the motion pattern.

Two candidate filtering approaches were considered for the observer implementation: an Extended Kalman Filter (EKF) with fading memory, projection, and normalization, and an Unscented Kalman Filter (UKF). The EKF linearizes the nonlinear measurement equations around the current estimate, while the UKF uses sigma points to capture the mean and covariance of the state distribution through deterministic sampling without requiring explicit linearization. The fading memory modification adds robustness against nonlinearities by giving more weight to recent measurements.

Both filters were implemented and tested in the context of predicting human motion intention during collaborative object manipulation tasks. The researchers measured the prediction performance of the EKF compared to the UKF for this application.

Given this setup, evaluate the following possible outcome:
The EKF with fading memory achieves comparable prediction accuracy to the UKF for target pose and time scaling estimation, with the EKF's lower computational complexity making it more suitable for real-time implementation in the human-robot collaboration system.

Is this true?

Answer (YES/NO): NO